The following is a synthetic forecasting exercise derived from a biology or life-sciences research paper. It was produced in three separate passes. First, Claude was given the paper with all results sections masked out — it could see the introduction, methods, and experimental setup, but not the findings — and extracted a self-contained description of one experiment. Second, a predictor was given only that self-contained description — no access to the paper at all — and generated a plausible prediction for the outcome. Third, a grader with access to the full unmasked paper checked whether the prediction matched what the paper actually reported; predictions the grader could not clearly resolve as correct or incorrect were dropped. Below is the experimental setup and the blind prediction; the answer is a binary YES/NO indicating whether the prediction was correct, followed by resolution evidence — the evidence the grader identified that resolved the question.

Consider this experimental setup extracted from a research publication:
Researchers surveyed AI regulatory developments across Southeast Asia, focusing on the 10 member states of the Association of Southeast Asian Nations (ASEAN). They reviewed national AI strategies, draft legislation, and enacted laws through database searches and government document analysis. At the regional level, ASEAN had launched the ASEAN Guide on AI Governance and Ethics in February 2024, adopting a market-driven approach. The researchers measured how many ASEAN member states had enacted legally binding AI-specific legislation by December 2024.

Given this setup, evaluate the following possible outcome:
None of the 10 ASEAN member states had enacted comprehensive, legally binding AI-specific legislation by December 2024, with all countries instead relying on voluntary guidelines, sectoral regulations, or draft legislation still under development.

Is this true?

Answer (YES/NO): YES